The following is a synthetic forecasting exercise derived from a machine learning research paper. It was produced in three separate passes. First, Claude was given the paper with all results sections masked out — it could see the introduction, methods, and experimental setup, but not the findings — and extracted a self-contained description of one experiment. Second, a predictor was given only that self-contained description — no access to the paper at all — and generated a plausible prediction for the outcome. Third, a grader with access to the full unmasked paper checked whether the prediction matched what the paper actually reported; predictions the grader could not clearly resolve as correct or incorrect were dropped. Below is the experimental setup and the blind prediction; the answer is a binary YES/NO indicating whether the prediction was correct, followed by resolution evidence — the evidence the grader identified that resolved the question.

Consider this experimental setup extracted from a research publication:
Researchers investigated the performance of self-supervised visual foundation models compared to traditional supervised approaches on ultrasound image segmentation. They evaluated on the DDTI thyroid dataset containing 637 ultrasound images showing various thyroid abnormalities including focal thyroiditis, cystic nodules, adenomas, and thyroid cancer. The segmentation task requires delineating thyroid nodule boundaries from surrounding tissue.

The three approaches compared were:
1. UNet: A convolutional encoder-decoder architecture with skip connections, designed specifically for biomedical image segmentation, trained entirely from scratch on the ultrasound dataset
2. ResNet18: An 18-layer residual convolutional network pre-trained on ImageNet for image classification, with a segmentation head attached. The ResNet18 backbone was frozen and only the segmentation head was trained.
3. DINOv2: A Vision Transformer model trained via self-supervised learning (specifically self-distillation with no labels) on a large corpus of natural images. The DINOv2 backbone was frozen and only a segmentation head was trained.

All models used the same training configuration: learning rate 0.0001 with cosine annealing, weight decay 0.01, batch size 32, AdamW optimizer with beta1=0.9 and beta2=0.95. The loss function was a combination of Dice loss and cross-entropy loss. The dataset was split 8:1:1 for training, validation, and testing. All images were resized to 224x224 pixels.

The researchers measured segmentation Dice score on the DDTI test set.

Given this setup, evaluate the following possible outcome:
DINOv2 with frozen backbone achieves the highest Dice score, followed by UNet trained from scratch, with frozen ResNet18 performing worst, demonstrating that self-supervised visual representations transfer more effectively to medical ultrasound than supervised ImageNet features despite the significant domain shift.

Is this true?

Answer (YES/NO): NO